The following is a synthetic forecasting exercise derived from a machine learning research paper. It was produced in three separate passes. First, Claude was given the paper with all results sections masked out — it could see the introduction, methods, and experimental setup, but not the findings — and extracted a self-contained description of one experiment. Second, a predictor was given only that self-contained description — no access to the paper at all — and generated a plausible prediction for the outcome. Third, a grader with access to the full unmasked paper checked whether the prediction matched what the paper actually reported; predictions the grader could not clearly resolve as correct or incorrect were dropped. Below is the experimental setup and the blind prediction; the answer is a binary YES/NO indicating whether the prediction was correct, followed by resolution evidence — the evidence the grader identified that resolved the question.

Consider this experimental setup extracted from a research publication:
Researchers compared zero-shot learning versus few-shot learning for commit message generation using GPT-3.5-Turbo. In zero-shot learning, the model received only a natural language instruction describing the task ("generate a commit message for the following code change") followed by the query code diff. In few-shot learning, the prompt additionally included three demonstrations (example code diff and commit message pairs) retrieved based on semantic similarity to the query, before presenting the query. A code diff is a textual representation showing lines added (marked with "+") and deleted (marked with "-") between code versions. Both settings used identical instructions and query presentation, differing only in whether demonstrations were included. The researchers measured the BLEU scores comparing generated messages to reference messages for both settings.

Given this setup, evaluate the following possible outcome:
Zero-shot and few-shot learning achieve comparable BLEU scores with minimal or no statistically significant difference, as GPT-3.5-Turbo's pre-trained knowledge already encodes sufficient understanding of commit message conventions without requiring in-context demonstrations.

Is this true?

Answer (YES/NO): NO